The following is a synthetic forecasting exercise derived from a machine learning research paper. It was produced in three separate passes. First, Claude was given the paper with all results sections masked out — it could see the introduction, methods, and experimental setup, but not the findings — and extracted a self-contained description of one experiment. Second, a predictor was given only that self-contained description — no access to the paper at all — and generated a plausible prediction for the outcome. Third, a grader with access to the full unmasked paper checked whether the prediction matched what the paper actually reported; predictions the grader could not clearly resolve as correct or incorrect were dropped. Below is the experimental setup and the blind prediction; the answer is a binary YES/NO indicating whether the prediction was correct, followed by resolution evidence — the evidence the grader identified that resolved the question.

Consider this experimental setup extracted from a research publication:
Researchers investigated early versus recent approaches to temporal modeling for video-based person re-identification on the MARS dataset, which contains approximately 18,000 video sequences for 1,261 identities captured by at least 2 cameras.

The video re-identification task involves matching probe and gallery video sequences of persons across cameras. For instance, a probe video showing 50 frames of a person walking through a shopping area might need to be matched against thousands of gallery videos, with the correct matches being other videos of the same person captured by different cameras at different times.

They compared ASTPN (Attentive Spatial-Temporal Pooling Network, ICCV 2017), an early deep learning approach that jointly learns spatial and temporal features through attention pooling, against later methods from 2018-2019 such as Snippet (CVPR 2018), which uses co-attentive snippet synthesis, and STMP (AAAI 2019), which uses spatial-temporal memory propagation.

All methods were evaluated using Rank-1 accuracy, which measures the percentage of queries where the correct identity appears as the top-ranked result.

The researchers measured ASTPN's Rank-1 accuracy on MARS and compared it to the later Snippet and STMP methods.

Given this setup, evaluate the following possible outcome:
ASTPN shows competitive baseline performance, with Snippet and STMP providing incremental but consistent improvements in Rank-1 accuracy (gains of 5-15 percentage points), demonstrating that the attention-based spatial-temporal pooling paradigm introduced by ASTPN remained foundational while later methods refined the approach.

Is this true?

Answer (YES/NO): NO